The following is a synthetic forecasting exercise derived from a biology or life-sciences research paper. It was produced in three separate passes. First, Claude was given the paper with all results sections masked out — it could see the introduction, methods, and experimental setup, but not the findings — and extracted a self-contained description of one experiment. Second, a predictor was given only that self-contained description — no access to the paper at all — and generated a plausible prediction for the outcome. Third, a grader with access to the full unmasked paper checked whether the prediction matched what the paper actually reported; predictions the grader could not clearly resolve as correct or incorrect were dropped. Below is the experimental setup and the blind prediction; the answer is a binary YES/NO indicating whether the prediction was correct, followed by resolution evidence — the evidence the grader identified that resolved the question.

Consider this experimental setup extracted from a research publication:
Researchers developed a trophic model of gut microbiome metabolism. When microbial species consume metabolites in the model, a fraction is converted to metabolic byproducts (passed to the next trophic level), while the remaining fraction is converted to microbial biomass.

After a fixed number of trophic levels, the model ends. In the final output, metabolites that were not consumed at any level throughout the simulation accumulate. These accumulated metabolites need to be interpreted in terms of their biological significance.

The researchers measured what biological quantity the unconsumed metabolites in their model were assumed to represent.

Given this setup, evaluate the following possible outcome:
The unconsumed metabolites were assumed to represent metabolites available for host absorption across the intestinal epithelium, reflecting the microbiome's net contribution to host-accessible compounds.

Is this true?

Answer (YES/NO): NO